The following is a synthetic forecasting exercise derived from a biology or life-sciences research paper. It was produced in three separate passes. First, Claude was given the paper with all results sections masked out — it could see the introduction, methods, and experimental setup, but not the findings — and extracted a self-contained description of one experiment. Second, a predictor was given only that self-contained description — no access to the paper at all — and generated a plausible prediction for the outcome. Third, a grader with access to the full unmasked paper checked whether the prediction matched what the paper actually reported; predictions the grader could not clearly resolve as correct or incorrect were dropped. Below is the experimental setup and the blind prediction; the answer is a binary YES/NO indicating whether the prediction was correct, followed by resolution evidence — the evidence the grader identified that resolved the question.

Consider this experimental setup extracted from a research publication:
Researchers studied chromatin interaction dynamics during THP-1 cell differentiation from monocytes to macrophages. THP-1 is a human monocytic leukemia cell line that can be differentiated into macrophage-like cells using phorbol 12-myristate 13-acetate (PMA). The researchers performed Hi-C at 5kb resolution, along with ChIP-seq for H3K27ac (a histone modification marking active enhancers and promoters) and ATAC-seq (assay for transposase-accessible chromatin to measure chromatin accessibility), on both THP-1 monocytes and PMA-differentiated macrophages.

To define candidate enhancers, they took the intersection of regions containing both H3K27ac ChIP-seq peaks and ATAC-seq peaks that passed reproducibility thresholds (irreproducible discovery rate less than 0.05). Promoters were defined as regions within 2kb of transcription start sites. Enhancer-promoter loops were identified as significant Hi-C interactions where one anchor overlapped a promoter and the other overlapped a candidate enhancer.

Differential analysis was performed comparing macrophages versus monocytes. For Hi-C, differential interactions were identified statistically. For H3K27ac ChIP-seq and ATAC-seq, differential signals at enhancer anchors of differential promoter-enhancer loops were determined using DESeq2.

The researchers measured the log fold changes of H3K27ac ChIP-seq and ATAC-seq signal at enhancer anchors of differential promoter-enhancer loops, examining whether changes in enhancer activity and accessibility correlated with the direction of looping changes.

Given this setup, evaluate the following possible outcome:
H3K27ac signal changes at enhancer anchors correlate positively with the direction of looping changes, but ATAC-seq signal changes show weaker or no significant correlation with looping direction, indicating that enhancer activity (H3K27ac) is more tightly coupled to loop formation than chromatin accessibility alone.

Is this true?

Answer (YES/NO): NO